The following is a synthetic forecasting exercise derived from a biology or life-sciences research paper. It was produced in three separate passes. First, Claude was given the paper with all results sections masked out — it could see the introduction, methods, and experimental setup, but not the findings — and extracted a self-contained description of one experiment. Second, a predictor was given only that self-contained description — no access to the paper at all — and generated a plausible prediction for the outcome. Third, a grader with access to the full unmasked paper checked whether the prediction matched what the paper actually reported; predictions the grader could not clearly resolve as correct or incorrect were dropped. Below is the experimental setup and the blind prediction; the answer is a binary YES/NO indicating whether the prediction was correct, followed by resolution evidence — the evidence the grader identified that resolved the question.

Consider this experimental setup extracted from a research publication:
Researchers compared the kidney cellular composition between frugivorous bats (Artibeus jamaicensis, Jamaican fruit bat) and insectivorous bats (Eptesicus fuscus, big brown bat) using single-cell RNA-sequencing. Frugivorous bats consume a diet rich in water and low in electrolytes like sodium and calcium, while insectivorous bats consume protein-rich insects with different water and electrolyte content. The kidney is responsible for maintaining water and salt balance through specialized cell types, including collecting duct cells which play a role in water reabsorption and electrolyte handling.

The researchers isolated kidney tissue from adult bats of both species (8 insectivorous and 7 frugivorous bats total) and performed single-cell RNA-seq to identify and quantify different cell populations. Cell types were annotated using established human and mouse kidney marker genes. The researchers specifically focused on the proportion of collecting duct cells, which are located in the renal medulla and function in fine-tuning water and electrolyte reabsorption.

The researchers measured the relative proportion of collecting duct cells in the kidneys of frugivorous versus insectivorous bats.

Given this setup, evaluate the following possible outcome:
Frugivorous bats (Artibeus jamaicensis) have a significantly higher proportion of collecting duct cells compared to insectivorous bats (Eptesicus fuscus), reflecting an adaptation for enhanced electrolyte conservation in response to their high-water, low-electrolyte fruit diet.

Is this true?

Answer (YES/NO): YES